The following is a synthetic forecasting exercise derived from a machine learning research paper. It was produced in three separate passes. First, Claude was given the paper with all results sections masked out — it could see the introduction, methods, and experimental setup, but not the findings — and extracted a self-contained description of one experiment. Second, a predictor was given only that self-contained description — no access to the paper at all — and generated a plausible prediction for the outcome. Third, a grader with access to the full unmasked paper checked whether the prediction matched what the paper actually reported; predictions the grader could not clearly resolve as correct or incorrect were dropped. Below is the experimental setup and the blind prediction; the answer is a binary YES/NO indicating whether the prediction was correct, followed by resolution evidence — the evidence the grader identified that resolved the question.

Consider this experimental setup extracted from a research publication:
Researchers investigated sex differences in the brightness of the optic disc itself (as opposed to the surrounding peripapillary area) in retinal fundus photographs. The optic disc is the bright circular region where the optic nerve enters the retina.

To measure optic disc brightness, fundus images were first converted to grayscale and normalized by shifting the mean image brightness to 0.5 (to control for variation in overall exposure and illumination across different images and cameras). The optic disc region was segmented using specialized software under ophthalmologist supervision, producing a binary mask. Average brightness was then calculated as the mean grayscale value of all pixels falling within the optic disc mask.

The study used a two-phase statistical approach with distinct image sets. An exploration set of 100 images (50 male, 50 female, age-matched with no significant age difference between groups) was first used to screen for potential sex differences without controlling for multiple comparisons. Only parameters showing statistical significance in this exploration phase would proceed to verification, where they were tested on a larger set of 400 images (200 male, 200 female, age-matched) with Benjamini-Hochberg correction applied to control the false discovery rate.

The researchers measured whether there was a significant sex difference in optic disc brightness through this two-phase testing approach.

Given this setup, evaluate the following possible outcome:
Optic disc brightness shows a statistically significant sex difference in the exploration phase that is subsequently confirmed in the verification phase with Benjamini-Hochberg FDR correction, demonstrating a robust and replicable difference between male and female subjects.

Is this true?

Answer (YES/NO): NO